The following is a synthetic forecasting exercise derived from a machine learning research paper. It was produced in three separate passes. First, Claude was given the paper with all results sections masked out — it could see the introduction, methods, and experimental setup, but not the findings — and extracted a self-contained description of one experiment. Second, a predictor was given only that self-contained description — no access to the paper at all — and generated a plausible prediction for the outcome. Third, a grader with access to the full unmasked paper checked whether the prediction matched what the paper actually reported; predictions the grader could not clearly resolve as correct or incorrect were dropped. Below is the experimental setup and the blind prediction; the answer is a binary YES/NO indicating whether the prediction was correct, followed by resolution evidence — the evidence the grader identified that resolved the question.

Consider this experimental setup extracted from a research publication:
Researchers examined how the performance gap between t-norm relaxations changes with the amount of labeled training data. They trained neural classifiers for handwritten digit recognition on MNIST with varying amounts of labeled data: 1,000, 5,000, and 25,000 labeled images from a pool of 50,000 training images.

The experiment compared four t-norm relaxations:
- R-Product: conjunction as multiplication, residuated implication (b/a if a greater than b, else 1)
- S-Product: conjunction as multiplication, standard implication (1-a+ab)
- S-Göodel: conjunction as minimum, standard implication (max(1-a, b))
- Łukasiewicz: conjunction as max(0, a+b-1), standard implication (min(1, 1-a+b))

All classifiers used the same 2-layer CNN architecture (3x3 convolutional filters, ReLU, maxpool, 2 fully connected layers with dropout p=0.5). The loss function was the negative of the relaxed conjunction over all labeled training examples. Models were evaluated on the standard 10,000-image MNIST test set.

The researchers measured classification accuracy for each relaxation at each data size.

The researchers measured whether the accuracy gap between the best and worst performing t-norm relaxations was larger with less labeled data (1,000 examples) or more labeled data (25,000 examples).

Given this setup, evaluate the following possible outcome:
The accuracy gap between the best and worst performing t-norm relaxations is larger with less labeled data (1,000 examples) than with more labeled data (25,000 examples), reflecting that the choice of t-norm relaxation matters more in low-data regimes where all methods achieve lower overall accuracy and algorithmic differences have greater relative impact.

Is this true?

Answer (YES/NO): YES